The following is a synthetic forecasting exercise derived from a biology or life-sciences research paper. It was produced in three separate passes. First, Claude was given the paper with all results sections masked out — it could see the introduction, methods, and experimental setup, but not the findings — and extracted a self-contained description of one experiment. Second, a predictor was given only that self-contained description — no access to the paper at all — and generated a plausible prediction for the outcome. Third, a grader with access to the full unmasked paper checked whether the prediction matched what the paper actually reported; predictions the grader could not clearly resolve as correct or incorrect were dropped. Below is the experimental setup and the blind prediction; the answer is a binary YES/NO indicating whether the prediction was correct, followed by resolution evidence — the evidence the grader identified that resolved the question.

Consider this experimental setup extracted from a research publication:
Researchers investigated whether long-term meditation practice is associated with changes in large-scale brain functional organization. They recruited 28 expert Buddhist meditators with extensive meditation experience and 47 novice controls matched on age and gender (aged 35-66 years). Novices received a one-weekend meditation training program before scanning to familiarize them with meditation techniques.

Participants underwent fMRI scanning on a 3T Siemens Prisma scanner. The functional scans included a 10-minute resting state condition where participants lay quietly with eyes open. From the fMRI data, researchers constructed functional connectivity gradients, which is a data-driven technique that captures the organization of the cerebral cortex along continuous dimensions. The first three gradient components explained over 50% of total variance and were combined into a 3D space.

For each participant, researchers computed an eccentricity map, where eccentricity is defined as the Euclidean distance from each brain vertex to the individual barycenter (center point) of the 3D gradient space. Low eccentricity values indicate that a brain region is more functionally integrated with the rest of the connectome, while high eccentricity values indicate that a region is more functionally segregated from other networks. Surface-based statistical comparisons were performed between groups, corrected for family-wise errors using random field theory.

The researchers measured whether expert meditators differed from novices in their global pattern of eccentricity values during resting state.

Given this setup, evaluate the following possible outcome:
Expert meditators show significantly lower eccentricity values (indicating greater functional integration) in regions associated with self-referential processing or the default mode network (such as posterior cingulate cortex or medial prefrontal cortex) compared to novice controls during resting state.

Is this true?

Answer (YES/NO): YES